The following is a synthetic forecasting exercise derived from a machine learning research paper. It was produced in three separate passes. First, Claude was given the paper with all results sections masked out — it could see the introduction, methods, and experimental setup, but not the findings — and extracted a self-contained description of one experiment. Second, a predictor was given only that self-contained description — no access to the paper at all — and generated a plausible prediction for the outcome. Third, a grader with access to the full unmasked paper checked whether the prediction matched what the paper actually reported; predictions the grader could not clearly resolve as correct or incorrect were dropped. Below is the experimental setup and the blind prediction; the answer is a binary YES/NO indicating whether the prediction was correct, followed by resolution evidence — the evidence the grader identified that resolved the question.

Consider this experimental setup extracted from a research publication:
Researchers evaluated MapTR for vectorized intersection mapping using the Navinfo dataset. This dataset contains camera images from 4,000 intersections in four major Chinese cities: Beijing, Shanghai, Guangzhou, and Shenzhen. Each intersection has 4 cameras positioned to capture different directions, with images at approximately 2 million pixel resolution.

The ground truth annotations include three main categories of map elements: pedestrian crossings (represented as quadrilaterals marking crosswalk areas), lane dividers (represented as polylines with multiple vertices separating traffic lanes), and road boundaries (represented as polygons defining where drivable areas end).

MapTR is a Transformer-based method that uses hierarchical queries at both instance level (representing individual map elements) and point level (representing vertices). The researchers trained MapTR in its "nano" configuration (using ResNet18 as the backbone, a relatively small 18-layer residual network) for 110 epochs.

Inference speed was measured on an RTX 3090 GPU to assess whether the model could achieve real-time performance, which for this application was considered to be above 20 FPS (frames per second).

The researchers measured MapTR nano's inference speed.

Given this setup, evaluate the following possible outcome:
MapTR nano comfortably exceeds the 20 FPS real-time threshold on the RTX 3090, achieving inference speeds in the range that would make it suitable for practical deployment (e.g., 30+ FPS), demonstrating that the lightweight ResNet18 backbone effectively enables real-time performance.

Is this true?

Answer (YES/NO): NO